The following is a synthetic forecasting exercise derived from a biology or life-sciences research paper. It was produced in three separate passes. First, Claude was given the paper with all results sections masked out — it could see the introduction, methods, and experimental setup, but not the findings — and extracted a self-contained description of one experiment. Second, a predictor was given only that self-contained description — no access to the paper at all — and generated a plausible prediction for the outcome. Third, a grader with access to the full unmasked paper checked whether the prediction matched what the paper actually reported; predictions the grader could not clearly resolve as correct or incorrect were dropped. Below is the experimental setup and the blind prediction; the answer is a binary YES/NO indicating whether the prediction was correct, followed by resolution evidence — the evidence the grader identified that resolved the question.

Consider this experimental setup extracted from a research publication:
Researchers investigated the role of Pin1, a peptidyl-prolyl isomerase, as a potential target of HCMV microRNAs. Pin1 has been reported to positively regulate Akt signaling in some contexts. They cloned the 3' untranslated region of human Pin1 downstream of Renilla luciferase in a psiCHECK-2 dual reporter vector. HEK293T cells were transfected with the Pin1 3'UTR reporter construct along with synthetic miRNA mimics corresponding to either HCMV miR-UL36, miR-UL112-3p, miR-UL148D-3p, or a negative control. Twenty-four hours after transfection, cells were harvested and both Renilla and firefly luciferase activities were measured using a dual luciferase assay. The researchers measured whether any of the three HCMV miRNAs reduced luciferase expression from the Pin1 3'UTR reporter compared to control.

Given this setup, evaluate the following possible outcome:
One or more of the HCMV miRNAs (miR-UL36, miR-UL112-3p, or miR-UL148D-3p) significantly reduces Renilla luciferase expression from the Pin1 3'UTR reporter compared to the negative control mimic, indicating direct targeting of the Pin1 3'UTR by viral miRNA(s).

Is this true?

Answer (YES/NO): YES